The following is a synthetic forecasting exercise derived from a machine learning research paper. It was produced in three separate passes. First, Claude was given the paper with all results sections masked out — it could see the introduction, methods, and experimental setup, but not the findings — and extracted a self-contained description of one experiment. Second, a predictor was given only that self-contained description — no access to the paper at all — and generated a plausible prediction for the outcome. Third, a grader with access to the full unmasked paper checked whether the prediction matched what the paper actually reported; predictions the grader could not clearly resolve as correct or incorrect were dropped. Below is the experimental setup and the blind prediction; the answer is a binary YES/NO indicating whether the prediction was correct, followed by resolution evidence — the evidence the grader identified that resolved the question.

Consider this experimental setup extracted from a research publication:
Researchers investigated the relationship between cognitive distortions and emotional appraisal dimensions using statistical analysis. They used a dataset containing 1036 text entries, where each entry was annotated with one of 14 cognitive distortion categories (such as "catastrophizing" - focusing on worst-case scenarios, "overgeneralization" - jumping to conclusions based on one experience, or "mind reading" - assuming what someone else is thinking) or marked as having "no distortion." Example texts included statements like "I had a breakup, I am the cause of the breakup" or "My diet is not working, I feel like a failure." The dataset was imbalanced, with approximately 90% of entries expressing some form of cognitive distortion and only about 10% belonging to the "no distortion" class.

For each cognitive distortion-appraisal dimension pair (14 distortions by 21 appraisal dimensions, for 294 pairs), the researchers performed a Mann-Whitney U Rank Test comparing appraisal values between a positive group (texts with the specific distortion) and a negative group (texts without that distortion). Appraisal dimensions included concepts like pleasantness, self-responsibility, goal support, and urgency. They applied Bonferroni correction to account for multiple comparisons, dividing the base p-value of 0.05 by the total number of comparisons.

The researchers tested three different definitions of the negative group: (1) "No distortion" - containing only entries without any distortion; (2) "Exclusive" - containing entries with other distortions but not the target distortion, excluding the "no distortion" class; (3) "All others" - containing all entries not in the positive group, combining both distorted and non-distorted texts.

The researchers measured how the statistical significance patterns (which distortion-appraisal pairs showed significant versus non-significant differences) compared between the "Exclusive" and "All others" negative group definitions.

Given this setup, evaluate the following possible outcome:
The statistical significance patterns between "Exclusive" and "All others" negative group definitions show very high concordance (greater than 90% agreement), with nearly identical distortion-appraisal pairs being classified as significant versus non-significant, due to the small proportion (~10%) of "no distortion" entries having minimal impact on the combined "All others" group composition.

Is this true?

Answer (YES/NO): YES